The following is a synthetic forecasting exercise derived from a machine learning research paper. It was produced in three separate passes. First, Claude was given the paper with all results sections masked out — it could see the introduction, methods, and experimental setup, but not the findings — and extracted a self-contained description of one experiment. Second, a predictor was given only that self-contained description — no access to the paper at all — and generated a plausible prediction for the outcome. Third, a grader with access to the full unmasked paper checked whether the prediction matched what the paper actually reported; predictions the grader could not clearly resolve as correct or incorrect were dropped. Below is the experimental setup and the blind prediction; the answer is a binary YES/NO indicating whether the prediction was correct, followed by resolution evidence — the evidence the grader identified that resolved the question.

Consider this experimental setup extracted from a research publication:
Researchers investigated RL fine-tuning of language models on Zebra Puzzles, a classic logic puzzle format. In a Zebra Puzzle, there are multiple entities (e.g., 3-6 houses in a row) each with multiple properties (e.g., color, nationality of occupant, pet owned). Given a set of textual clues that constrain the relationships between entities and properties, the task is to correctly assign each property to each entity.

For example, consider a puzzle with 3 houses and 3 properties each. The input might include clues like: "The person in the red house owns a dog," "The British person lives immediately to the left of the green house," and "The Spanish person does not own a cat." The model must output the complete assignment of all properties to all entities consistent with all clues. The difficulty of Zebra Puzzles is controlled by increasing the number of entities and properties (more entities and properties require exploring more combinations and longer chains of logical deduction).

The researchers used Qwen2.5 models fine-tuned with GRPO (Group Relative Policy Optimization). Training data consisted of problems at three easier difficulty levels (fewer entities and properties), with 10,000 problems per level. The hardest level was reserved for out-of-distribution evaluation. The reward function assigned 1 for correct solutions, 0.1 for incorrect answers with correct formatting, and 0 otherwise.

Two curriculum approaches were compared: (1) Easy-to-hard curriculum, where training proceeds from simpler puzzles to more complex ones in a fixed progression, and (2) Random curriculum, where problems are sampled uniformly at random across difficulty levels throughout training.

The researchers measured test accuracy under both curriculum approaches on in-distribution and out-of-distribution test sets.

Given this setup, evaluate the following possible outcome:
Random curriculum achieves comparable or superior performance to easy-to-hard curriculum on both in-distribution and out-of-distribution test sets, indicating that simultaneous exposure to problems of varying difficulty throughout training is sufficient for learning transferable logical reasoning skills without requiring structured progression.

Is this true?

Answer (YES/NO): YES